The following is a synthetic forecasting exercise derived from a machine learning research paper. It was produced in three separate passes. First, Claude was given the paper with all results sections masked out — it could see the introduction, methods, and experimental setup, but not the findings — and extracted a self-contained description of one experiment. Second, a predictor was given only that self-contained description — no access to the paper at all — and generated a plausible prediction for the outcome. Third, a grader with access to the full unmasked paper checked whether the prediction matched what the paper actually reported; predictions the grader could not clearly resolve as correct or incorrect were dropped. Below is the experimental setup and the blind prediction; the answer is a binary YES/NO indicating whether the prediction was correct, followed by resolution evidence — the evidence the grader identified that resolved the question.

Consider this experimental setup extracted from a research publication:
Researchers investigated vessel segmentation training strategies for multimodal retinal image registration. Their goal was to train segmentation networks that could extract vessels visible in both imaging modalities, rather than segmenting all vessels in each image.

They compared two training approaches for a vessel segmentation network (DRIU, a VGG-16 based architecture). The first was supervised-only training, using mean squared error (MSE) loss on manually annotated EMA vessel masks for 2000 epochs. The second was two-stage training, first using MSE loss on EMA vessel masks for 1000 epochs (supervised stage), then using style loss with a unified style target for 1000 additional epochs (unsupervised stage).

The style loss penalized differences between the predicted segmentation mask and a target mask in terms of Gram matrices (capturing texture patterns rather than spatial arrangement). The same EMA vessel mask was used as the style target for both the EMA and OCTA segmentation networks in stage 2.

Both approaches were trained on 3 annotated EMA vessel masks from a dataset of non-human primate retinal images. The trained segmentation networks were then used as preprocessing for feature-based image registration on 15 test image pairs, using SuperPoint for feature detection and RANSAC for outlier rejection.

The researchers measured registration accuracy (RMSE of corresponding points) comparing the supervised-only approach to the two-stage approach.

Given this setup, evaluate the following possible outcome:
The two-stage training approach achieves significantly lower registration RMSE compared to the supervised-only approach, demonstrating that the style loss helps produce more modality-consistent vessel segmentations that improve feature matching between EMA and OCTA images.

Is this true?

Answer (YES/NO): YES